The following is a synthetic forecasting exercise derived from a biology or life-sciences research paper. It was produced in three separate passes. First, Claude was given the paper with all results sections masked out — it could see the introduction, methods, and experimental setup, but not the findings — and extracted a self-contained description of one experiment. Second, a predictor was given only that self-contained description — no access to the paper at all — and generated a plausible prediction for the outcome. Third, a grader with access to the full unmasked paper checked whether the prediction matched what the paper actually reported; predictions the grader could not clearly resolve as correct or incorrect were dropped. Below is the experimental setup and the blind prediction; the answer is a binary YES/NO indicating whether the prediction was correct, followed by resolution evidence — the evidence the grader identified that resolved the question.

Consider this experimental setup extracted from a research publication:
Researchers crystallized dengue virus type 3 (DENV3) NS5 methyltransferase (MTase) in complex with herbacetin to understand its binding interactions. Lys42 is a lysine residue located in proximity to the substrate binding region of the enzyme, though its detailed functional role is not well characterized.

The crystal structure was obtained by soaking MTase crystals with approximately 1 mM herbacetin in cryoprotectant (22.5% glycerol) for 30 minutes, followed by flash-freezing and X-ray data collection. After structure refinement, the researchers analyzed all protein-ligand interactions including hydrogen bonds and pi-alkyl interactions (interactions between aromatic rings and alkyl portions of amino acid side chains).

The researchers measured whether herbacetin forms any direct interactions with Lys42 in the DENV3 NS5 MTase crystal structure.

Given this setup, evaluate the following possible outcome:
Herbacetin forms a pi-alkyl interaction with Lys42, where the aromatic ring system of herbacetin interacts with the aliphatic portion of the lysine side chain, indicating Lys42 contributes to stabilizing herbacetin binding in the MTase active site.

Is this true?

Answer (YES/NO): YES